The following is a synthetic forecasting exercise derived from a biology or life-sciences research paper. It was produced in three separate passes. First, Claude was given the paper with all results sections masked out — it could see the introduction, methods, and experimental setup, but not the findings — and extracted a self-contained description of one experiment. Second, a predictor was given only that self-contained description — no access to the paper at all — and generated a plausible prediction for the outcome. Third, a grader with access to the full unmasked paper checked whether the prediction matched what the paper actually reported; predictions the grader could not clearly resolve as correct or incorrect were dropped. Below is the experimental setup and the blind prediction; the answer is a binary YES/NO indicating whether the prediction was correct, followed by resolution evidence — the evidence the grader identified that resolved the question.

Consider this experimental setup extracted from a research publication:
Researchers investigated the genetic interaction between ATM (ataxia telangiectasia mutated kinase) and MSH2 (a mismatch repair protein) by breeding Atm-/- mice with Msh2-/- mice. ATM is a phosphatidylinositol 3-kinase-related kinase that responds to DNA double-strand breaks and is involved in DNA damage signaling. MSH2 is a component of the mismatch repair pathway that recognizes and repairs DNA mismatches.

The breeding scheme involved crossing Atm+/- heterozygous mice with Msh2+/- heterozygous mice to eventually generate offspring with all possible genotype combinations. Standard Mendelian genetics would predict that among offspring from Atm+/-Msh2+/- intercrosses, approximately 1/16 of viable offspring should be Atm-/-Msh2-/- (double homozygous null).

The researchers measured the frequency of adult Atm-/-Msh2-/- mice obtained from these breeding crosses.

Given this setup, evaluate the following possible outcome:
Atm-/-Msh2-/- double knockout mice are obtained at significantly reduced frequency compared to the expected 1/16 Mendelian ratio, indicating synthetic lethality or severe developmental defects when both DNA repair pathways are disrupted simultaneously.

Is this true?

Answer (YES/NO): YES